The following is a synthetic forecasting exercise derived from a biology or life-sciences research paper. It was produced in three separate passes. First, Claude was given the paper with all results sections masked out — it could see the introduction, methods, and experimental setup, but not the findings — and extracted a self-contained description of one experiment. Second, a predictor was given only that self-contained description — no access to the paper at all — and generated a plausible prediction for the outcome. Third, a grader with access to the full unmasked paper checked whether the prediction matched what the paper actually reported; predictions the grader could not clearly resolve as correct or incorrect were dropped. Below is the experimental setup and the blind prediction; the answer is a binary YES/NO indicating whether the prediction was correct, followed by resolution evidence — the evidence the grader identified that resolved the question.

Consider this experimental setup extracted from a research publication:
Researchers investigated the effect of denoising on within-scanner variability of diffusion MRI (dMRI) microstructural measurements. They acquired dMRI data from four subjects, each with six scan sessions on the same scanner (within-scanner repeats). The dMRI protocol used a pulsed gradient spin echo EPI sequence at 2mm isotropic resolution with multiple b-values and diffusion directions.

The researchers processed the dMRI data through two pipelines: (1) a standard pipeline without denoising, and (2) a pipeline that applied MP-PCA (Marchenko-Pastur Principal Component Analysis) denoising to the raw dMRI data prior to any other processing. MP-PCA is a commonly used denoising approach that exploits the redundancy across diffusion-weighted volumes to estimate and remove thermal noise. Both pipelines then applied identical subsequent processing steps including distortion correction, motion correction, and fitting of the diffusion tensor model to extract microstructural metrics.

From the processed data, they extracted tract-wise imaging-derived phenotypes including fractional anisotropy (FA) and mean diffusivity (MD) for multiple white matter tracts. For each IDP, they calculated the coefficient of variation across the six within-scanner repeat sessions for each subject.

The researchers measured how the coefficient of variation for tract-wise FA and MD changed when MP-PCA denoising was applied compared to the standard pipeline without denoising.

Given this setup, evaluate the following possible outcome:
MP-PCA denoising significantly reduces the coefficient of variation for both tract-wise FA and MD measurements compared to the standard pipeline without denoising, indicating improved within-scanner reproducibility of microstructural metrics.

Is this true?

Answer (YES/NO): NO